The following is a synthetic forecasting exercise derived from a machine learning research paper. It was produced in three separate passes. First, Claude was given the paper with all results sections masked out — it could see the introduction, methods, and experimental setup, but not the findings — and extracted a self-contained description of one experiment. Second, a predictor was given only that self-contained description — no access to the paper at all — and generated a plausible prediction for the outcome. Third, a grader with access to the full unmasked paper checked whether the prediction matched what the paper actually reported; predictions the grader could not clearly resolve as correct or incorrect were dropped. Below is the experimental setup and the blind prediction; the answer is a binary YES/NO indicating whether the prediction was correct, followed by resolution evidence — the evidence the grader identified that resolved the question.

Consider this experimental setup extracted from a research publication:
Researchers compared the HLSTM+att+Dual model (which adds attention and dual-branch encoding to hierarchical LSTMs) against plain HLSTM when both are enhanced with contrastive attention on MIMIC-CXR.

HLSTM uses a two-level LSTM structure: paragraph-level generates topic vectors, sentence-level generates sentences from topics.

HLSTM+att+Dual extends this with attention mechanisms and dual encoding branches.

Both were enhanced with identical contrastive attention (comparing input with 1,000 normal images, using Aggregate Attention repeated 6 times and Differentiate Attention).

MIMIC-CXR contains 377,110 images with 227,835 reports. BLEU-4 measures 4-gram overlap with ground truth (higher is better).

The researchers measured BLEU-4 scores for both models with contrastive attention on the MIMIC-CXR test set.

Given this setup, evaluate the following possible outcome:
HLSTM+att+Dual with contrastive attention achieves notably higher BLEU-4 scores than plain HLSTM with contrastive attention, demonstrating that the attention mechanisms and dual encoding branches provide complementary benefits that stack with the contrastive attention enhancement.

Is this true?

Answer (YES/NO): NO